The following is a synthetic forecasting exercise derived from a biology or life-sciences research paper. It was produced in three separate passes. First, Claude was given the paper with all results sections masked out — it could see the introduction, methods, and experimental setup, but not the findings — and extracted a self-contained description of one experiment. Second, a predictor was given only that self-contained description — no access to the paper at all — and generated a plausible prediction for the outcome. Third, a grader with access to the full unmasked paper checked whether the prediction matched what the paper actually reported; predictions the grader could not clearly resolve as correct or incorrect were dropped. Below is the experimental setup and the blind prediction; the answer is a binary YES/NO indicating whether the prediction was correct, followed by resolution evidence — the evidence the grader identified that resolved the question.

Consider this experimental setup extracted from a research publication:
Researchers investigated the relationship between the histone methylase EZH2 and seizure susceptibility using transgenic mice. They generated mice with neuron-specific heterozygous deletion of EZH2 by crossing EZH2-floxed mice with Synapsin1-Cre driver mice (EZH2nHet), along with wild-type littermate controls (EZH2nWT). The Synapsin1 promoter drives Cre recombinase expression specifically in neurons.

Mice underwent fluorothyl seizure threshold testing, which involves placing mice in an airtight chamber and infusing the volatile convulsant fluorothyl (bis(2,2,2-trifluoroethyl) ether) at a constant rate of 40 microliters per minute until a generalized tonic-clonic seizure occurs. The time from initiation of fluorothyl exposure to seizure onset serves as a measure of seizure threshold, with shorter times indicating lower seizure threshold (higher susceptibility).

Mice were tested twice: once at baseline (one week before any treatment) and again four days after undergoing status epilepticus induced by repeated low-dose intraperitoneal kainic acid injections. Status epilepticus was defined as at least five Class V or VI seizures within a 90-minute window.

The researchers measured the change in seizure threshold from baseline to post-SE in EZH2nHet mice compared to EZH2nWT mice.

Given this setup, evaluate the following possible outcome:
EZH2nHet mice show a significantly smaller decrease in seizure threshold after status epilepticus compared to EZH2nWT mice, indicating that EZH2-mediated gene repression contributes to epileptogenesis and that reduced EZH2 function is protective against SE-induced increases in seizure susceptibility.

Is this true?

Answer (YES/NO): NO